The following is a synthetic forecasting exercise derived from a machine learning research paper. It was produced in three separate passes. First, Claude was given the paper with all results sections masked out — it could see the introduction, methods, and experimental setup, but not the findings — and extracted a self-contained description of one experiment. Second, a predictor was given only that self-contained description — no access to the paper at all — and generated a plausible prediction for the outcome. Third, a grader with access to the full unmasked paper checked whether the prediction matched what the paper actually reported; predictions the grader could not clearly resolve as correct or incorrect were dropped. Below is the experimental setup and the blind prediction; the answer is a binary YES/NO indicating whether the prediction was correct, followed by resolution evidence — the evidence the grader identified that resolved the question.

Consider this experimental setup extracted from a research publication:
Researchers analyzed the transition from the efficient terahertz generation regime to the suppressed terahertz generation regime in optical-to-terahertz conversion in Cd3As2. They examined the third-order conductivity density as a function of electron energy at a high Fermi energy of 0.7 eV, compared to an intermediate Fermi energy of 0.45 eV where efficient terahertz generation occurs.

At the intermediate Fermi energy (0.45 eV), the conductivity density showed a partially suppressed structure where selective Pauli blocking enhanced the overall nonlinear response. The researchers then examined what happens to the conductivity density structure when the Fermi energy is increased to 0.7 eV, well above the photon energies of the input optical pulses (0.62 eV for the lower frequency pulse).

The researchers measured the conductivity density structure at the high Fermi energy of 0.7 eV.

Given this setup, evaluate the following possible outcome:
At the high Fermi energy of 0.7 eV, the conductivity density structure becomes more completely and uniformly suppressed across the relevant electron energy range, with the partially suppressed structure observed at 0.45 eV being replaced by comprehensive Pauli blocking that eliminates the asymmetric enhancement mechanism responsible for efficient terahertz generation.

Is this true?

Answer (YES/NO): YES